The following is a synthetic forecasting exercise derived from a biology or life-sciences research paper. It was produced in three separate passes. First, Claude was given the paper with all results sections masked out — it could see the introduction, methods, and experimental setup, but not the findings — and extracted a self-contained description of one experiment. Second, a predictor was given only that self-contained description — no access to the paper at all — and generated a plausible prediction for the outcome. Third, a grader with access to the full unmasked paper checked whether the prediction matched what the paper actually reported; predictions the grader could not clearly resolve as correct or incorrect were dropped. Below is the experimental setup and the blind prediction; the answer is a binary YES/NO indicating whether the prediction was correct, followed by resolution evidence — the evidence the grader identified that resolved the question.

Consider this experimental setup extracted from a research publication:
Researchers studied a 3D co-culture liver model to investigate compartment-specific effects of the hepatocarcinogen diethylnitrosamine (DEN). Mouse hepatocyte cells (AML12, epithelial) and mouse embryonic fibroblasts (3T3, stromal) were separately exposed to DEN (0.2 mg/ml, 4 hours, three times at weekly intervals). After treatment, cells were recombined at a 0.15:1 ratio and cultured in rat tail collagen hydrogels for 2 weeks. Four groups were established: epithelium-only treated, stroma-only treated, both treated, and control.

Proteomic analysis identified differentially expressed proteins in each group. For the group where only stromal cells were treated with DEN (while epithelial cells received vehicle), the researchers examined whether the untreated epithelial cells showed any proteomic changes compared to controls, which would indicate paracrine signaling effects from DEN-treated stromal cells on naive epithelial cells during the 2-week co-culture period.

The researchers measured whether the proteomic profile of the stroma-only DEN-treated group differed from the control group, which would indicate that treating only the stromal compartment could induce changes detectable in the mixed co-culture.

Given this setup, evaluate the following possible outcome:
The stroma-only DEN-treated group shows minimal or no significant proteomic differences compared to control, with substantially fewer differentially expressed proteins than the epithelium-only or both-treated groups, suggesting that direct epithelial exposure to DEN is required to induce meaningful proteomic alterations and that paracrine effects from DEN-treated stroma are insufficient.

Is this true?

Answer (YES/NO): NO